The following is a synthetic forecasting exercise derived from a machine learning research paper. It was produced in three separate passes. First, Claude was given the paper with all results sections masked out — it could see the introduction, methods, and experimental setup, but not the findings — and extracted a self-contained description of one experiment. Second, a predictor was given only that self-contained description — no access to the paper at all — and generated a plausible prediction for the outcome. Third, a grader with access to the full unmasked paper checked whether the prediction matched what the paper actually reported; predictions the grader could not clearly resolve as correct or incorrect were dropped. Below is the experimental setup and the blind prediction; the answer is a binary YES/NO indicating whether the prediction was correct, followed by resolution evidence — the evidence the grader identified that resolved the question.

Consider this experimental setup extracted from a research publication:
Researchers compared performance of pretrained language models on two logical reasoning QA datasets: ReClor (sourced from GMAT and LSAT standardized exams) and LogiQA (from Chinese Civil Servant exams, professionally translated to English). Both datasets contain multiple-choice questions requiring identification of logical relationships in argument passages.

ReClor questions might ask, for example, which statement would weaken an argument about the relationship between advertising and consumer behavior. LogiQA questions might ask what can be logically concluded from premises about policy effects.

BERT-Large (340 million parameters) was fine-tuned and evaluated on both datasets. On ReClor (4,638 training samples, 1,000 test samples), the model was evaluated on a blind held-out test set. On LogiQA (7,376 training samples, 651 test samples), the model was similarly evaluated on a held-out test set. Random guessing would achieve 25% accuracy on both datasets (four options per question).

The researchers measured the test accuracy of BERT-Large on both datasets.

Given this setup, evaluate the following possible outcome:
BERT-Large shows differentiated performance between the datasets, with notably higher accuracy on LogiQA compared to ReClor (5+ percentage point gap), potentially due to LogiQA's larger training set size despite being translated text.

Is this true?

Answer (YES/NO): NO